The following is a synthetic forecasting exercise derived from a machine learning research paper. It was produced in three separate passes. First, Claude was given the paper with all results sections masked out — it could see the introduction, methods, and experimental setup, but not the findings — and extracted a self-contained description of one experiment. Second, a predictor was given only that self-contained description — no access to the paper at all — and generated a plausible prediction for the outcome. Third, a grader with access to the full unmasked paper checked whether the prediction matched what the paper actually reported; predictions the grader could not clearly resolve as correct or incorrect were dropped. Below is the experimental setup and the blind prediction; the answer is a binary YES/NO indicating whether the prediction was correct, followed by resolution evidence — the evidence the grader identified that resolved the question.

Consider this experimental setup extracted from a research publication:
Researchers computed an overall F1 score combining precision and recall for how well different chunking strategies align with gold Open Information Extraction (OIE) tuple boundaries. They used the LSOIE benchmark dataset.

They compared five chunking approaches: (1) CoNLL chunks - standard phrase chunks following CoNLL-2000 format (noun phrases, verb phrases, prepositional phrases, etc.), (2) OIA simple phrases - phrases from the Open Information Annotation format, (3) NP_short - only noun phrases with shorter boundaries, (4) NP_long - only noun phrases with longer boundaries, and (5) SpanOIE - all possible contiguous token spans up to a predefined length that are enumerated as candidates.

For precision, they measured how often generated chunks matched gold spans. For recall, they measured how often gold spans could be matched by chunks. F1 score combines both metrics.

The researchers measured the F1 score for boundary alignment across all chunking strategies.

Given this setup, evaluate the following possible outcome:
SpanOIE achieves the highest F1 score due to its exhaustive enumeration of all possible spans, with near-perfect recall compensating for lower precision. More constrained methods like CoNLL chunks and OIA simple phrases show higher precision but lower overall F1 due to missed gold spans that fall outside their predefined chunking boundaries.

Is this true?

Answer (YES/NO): NO